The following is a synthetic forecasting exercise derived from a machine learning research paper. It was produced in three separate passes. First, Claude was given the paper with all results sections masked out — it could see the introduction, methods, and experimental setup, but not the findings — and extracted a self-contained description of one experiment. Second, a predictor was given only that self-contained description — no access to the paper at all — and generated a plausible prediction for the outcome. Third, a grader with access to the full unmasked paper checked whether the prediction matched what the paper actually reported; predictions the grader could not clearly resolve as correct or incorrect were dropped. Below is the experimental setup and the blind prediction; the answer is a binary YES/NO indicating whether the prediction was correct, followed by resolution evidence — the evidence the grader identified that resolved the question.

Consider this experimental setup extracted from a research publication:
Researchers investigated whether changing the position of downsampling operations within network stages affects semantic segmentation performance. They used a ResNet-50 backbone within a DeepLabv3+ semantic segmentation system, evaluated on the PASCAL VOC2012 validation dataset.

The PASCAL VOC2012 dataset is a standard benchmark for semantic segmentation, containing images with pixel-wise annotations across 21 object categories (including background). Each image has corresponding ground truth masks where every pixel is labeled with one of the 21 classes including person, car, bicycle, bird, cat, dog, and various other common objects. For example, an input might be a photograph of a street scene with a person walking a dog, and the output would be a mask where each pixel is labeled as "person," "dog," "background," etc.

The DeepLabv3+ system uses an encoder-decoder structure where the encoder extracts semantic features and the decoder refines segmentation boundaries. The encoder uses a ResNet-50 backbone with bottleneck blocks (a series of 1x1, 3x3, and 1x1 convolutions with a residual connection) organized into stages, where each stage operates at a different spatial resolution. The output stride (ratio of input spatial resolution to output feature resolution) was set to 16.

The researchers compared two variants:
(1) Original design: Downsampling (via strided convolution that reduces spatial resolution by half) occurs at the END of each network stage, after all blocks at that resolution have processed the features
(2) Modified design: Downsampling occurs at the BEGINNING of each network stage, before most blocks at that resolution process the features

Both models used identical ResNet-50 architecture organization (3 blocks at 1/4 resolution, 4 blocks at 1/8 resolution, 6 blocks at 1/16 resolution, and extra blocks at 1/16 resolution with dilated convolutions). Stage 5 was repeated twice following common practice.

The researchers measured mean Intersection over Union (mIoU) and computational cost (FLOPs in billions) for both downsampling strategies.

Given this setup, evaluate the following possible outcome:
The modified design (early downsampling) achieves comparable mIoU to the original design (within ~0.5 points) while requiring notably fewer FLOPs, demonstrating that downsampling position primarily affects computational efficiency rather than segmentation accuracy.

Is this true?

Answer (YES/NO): YES